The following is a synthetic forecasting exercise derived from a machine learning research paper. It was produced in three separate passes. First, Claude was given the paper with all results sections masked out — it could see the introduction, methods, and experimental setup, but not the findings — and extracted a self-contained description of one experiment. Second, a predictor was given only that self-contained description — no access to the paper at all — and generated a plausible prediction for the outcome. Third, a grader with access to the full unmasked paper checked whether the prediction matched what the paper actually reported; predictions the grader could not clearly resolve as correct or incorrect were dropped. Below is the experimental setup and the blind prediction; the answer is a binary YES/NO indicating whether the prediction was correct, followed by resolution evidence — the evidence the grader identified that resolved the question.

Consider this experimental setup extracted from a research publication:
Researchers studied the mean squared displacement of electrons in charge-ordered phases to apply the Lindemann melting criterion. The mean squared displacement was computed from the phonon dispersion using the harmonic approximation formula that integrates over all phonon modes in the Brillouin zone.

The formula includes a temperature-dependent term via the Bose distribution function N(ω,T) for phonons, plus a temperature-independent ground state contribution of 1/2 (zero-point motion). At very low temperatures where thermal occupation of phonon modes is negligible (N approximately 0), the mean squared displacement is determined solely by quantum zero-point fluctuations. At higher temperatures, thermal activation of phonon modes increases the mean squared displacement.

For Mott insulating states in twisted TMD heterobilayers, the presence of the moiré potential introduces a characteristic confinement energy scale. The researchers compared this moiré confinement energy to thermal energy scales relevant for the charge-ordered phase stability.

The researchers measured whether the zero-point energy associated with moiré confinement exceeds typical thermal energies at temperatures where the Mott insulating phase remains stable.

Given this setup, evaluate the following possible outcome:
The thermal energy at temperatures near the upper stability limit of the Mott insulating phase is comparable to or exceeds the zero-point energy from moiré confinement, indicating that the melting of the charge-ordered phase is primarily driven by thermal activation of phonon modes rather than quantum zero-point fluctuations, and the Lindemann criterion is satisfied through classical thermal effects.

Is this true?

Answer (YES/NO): NO